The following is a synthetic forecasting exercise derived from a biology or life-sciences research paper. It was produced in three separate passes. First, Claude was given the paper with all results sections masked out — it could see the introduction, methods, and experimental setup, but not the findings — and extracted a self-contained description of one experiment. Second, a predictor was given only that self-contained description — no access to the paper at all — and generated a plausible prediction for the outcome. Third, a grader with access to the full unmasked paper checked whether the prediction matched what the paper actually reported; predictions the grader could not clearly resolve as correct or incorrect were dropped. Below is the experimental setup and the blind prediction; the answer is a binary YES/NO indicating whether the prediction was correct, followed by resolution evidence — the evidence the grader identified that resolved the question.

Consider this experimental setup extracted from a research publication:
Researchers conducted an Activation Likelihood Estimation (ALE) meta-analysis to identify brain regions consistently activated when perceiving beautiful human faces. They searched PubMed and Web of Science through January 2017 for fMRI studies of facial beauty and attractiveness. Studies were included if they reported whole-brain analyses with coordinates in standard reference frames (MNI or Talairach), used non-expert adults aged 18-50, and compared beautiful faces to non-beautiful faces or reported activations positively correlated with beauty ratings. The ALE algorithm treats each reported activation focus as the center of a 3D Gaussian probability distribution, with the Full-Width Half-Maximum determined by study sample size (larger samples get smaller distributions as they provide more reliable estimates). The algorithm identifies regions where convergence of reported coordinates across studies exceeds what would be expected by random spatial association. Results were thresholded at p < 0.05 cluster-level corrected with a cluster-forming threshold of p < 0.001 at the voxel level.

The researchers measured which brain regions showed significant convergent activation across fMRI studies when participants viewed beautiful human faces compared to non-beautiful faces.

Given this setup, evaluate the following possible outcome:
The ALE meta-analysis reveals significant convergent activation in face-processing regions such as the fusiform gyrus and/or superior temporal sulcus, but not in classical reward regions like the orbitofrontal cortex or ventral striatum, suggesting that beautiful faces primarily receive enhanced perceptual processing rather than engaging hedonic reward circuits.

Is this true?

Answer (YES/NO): NO